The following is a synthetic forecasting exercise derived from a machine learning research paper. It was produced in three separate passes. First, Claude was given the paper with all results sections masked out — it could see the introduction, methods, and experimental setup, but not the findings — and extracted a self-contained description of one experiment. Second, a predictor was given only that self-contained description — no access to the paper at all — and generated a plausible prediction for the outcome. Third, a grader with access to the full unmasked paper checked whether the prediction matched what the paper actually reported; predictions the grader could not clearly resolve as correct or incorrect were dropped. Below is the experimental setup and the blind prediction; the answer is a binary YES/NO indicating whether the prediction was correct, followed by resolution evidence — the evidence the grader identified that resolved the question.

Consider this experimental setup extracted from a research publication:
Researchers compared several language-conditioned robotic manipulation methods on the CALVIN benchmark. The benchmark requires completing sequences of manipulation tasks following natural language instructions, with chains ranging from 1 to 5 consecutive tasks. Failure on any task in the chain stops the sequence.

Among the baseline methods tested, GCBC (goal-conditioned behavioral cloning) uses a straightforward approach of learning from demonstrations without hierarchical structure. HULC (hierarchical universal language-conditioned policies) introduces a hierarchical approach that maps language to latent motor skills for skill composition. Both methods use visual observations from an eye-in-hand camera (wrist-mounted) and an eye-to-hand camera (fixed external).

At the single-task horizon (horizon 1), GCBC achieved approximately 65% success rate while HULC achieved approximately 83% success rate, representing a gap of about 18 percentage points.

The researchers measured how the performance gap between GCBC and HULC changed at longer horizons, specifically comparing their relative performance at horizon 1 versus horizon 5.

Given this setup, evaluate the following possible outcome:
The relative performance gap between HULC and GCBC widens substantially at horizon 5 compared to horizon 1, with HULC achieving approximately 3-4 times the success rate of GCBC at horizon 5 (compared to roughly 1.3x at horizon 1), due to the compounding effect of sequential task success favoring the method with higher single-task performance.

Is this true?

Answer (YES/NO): NO